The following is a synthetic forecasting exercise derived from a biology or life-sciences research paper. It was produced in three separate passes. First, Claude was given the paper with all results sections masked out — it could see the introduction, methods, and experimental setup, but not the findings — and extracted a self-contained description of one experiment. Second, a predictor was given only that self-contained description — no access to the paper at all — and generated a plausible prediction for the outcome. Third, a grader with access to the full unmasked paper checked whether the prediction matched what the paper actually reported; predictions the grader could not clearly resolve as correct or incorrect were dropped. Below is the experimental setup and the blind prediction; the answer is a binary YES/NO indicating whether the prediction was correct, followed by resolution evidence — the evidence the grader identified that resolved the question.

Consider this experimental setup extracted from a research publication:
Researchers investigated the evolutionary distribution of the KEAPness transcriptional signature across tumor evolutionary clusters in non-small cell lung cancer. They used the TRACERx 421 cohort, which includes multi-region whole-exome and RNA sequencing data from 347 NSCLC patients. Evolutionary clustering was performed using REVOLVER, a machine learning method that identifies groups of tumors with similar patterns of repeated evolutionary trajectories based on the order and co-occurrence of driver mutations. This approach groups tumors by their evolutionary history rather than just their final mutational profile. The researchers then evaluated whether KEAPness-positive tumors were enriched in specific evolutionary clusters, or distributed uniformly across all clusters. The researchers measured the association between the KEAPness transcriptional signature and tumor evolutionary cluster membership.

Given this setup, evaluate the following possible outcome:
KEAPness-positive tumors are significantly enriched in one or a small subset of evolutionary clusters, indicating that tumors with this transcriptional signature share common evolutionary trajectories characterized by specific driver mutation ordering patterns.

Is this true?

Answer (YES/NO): NO